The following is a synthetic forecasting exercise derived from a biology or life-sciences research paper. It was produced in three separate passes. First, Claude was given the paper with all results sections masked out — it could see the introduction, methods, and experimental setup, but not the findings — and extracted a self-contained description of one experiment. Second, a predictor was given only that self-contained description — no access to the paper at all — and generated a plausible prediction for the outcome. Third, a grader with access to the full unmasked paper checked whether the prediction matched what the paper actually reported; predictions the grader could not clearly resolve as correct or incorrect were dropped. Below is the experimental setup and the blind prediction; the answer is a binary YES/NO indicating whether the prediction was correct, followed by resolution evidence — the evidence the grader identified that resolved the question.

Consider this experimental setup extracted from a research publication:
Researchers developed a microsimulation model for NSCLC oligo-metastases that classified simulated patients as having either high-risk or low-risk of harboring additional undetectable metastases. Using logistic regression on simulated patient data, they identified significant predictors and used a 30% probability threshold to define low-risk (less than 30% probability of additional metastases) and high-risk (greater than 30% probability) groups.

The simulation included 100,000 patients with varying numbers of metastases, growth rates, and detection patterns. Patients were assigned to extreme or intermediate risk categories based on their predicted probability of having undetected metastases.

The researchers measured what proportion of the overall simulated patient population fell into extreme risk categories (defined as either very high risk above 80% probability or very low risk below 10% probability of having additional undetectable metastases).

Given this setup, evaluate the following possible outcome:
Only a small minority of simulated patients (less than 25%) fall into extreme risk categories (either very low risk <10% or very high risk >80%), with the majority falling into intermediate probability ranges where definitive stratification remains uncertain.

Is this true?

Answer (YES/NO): NO